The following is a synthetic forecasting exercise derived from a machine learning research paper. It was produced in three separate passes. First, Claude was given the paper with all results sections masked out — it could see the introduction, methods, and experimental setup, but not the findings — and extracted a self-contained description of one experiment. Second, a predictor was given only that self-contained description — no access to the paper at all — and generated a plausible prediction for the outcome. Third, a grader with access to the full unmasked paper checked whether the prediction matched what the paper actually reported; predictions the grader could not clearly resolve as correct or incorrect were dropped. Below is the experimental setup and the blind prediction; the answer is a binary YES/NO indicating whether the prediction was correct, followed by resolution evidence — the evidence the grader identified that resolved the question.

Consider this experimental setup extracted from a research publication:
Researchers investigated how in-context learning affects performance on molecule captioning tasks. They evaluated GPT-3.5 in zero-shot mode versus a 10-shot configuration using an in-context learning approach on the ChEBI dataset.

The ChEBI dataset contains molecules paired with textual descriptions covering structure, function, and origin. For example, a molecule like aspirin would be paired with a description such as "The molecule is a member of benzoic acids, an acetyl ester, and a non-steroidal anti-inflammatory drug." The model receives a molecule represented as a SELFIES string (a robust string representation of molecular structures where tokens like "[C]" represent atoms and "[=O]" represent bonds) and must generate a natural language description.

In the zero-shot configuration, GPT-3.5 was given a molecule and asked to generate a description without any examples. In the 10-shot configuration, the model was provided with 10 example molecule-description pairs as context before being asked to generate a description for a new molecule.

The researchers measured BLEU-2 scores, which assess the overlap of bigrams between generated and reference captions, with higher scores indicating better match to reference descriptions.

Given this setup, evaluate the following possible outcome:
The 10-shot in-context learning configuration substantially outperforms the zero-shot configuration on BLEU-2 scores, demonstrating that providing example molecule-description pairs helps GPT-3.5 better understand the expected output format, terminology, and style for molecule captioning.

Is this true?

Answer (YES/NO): YES